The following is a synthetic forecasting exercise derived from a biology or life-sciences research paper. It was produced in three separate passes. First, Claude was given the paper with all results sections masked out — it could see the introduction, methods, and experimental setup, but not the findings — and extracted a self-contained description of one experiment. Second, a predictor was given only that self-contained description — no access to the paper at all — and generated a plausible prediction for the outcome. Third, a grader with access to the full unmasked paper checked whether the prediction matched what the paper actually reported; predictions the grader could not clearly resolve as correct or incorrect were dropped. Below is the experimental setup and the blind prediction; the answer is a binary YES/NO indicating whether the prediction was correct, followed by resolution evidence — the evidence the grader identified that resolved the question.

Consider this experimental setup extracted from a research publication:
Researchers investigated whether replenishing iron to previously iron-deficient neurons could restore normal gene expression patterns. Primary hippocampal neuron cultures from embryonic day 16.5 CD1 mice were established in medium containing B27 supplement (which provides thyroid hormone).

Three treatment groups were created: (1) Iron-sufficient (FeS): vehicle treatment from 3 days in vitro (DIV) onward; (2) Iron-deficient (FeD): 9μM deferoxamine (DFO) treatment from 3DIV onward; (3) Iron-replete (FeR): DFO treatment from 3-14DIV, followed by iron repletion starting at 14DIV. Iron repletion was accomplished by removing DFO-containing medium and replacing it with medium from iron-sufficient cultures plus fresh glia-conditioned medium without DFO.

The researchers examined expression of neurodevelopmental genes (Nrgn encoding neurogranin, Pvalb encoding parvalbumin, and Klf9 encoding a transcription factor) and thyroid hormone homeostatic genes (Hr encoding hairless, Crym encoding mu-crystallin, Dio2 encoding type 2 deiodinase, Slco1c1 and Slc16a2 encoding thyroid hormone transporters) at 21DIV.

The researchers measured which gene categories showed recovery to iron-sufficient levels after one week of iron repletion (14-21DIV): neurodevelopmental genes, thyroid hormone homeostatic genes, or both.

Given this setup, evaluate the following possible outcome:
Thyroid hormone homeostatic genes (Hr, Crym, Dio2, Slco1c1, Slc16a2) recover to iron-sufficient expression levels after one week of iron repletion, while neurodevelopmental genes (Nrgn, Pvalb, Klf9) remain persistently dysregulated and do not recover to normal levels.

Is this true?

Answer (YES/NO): NO